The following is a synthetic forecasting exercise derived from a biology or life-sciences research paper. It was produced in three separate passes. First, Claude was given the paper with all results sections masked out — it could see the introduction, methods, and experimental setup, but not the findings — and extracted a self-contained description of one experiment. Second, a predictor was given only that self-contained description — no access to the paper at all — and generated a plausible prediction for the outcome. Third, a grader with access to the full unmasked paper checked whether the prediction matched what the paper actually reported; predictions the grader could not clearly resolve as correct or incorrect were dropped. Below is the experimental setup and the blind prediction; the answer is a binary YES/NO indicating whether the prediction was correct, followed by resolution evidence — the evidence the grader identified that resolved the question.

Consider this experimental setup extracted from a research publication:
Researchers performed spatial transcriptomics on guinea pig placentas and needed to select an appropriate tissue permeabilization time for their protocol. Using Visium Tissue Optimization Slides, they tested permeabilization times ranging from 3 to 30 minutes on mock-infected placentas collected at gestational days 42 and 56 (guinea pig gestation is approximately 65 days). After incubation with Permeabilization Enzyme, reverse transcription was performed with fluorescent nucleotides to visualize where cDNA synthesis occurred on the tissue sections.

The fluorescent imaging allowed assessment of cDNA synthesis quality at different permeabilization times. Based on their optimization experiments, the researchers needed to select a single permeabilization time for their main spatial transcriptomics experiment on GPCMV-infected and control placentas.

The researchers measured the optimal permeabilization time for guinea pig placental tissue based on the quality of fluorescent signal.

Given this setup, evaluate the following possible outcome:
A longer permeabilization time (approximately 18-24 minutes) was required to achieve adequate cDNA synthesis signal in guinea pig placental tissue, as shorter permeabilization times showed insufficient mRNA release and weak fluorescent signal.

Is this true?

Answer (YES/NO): NO